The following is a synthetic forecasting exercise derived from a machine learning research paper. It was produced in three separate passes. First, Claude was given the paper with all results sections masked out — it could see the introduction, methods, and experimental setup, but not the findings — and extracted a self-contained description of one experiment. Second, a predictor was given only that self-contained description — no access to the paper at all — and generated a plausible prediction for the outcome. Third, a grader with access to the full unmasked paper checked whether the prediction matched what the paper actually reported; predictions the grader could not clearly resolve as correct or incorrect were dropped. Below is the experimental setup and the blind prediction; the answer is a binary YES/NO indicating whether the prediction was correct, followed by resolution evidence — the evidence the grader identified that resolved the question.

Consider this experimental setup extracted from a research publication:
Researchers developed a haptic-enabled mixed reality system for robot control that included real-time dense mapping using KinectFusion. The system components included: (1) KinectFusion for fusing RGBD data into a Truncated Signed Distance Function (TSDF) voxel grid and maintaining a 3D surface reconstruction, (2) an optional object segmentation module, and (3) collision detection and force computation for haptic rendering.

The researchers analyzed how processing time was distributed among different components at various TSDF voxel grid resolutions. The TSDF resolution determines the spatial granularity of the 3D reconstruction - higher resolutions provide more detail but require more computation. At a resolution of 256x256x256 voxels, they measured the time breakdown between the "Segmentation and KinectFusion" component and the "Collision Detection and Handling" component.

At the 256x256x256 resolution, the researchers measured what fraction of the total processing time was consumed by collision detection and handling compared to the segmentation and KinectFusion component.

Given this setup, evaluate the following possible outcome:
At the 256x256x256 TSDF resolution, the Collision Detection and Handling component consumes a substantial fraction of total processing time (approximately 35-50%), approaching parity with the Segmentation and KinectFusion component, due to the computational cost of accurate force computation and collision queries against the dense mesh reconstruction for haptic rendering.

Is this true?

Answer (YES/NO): NO